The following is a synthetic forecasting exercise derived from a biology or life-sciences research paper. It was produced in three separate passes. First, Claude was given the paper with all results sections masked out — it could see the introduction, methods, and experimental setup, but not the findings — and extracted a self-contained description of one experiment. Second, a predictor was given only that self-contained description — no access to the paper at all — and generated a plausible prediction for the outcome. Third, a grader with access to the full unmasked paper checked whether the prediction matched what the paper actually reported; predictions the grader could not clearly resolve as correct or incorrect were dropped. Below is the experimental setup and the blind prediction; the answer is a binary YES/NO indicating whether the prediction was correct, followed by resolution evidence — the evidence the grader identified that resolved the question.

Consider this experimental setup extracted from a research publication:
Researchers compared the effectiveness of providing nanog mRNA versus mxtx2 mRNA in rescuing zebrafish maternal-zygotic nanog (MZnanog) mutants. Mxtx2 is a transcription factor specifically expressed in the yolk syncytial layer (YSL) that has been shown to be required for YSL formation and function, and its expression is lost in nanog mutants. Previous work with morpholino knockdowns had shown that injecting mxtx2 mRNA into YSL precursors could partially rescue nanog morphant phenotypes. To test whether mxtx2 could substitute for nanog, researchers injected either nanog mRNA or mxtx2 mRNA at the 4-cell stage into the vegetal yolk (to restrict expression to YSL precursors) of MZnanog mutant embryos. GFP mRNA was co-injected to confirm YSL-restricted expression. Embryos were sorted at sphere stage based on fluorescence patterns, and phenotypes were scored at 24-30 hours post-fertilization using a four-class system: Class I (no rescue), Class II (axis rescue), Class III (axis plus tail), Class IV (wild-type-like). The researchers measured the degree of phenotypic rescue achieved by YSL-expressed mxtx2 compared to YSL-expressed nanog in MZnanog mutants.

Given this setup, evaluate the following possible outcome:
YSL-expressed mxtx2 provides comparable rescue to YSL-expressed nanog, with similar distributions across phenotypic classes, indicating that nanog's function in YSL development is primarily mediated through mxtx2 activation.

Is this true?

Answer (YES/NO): NO